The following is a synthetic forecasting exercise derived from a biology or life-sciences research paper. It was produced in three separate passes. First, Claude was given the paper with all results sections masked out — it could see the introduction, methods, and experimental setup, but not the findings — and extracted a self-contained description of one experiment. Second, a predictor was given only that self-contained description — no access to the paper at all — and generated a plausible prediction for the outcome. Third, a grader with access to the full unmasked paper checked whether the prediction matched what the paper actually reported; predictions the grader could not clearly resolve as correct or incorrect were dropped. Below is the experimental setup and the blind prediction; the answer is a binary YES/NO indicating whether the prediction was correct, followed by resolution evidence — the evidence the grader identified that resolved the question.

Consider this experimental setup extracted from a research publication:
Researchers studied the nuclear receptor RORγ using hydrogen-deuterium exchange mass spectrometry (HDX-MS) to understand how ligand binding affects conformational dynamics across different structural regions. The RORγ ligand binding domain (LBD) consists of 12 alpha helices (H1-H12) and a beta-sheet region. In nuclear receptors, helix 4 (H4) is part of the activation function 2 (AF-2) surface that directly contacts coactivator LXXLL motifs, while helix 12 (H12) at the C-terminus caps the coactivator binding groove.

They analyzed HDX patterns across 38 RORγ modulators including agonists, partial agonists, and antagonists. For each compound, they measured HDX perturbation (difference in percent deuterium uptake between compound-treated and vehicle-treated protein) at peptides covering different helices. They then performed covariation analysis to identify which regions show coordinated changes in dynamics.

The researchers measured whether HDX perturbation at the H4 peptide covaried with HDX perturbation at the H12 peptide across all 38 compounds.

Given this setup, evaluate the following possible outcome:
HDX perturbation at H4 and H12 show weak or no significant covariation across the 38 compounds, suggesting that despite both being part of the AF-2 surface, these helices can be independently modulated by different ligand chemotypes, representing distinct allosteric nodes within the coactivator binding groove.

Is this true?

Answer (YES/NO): NO